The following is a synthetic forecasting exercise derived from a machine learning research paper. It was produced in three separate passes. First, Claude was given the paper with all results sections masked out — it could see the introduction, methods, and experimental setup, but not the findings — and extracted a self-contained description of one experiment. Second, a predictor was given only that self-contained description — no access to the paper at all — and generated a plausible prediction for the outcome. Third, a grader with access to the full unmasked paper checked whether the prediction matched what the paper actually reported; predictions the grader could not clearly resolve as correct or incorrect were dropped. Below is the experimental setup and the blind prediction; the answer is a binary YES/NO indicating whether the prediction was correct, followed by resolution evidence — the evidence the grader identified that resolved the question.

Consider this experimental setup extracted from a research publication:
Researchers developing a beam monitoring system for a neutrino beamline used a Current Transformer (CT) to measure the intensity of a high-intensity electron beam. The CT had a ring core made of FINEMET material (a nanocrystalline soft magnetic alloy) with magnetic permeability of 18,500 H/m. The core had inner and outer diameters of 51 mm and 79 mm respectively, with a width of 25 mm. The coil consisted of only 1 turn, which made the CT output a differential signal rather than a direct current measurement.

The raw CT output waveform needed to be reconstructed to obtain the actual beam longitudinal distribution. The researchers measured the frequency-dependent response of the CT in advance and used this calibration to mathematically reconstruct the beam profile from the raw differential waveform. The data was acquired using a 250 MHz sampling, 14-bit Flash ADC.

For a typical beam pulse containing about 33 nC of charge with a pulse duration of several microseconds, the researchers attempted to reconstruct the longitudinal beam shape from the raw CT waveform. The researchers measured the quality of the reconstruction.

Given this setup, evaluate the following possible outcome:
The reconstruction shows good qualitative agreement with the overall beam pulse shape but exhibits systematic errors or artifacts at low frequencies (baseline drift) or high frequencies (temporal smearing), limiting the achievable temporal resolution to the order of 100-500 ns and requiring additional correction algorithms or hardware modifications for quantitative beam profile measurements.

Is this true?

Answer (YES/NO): NO